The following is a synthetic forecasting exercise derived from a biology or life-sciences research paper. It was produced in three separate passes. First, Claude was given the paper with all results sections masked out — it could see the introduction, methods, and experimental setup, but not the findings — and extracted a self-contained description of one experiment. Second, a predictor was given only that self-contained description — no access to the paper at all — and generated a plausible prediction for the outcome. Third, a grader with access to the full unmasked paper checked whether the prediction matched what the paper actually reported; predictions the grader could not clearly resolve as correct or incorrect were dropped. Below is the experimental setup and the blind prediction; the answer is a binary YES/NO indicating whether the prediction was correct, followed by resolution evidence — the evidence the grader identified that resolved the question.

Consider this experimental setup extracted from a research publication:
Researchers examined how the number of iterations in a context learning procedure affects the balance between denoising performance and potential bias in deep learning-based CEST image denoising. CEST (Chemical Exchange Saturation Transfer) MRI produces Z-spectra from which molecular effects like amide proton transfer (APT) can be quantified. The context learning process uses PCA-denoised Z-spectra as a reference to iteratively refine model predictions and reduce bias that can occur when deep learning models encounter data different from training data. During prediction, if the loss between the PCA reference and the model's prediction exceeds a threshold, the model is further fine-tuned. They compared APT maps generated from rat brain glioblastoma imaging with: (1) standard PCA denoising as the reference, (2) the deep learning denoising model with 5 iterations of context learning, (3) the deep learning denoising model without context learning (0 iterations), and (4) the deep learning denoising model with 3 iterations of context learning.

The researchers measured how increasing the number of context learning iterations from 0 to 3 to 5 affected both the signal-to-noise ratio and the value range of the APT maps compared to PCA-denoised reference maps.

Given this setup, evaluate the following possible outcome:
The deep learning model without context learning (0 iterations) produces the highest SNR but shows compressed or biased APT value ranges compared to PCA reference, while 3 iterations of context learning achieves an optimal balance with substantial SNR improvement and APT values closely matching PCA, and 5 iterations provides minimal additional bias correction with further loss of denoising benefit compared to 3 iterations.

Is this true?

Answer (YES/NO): YES